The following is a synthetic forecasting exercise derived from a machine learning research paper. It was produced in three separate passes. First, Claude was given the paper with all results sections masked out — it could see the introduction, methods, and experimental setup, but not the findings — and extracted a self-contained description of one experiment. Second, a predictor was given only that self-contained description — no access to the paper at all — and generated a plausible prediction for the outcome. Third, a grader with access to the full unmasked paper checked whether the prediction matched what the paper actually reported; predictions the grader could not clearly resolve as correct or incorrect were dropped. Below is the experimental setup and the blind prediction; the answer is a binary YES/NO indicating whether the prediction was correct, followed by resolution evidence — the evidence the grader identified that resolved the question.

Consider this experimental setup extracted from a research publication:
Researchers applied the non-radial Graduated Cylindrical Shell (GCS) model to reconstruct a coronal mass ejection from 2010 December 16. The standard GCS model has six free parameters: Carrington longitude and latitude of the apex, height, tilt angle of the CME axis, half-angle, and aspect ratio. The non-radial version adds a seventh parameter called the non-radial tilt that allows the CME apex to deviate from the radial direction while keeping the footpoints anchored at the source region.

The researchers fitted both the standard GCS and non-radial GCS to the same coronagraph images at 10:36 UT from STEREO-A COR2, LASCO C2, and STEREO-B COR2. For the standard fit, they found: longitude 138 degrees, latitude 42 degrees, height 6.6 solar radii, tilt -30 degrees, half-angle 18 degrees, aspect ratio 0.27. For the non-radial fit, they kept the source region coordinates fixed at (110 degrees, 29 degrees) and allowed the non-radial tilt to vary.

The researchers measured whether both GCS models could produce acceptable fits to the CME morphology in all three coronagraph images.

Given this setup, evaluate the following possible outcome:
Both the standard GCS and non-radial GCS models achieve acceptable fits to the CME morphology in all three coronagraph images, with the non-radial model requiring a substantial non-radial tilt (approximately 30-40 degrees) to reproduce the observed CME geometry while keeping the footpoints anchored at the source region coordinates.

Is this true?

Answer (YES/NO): YES